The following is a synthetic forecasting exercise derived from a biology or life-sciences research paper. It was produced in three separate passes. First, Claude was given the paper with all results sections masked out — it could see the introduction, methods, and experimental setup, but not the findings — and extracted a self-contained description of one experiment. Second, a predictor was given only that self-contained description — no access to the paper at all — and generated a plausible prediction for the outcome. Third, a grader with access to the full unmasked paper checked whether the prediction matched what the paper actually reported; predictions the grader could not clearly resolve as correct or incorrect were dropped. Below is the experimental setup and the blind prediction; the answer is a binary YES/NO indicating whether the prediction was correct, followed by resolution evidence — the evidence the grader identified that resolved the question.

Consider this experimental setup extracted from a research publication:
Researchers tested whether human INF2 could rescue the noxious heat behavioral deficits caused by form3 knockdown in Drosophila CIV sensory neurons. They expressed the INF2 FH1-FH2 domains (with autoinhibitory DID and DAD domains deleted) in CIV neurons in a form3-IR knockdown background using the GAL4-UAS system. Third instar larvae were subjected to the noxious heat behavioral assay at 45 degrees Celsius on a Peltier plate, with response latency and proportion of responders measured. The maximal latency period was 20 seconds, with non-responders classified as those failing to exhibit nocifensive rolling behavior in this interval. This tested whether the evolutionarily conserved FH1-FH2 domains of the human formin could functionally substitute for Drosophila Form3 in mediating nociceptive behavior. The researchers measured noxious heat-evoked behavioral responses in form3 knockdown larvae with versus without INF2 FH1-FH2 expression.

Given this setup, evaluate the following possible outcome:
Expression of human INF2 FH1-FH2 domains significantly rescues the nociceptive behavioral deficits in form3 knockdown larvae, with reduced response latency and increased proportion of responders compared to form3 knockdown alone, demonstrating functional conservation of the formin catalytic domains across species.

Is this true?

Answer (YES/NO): YES